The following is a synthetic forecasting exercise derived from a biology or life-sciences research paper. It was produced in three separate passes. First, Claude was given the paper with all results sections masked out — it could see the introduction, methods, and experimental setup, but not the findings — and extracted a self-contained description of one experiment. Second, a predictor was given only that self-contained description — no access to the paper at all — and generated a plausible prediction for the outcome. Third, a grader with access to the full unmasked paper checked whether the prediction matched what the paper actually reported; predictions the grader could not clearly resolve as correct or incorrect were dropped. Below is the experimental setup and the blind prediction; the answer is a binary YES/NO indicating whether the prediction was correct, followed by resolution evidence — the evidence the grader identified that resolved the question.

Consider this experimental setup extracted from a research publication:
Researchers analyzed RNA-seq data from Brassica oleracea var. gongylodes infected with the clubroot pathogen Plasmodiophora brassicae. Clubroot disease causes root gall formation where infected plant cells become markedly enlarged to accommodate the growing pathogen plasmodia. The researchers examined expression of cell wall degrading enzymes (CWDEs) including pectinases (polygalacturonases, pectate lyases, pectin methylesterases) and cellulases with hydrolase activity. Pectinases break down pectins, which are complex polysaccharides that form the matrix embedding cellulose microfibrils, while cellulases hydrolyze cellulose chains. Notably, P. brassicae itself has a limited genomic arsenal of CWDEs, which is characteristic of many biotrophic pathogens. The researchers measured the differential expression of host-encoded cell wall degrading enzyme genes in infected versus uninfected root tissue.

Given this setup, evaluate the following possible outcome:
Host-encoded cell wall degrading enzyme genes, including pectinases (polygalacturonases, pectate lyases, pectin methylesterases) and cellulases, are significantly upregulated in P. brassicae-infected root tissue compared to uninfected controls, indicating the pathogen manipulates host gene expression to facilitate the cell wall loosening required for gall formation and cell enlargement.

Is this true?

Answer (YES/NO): YES